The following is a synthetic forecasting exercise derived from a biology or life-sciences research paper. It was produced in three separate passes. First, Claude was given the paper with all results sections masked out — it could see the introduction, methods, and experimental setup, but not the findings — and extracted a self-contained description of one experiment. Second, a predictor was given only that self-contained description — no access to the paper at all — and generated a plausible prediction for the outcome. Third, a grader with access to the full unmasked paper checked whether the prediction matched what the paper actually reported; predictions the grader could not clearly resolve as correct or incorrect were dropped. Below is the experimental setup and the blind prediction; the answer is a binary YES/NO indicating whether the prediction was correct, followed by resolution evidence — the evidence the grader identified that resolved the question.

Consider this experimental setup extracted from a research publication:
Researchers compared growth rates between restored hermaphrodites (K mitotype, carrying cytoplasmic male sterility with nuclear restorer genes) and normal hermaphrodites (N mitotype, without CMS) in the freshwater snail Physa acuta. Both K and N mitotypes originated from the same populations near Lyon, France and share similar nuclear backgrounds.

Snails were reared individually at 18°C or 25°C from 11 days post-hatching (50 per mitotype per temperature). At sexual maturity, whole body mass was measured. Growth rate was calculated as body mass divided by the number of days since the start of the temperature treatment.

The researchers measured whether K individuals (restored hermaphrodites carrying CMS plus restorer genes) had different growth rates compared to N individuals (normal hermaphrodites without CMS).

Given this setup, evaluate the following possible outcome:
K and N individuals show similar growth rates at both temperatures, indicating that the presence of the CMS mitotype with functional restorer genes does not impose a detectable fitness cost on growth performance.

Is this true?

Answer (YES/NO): NO